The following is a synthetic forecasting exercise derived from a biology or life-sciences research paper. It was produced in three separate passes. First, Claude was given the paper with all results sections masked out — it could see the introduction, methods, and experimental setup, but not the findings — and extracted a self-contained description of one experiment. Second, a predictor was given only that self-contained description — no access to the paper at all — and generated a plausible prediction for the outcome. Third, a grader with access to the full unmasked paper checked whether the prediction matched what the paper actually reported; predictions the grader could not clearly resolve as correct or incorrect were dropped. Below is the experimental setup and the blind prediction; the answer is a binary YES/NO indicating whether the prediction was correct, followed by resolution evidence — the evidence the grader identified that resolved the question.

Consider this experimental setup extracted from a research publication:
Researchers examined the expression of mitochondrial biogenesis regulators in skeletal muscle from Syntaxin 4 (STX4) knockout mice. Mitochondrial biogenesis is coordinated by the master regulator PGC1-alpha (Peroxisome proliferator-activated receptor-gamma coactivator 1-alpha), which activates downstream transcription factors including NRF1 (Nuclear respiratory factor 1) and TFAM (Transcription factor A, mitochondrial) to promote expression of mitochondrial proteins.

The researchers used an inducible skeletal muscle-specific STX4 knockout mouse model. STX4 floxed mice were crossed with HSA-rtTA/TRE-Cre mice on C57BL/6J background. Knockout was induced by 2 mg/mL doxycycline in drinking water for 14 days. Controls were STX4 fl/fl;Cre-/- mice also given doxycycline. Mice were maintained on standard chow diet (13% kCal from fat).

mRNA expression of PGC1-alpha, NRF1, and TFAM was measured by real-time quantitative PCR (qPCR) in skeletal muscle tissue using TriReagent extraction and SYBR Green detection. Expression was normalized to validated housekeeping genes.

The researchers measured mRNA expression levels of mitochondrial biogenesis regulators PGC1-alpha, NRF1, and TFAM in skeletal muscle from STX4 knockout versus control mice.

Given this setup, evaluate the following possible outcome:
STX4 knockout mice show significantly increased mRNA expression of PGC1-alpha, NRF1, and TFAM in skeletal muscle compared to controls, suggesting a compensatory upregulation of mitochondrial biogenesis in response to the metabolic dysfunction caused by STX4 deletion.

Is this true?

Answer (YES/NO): NO